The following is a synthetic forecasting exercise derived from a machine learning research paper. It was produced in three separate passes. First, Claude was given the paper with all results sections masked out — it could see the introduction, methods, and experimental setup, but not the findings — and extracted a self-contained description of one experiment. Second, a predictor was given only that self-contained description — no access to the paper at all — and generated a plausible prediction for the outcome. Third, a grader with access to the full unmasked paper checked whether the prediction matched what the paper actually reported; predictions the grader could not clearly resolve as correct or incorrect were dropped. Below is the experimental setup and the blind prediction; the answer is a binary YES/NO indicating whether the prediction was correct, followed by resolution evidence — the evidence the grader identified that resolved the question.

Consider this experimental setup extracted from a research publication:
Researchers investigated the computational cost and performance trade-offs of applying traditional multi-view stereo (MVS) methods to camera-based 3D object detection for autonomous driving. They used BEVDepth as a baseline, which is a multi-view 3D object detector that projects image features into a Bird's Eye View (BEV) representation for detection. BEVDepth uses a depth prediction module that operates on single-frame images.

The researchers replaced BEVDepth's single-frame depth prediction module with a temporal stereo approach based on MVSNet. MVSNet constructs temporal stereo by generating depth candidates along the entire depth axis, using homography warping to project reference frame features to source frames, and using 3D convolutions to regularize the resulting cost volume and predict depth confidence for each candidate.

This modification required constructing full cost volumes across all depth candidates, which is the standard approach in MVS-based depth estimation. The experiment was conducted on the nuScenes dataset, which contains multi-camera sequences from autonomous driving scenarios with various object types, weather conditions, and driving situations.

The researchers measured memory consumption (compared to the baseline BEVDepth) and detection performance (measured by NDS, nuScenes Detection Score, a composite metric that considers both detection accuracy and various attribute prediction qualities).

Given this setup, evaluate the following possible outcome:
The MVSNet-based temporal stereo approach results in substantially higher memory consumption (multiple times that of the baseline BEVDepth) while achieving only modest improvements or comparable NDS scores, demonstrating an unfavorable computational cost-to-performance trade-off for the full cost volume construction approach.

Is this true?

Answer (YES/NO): YES